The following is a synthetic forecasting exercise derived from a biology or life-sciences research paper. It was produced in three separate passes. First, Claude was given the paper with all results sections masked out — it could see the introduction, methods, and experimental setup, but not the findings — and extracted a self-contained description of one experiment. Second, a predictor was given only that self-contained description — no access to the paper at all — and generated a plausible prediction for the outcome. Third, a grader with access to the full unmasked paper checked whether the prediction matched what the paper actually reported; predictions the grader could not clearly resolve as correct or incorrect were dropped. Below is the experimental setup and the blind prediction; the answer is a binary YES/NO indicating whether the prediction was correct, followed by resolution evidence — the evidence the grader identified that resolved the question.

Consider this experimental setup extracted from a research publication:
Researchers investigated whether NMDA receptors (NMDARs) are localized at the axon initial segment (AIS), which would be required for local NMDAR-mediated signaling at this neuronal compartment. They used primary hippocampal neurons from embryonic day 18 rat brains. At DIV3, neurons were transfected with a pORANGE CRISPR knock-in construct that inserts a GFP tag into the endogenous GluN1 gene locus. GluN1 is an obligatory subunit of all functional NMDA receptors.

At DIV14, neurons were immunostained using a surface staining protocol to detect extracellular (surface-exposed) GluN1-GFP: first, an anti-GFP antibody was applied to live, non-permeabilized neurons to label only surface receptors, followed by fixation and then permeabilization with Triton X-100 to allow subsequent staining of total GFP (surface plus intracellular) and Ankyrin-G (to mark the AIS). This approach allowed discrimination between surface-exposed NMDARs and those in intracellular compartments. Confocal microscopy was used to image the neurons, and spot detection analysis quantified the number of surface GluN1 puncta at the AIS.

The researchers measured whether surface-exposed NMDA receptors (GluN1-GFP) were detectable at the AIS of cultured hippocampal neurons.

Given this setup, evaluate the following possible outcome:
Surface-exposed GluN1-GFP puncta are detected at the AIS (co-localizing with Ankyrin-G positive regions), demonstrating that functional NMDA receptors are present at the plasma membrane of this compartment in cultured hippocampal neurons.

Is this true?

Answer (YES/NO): NO